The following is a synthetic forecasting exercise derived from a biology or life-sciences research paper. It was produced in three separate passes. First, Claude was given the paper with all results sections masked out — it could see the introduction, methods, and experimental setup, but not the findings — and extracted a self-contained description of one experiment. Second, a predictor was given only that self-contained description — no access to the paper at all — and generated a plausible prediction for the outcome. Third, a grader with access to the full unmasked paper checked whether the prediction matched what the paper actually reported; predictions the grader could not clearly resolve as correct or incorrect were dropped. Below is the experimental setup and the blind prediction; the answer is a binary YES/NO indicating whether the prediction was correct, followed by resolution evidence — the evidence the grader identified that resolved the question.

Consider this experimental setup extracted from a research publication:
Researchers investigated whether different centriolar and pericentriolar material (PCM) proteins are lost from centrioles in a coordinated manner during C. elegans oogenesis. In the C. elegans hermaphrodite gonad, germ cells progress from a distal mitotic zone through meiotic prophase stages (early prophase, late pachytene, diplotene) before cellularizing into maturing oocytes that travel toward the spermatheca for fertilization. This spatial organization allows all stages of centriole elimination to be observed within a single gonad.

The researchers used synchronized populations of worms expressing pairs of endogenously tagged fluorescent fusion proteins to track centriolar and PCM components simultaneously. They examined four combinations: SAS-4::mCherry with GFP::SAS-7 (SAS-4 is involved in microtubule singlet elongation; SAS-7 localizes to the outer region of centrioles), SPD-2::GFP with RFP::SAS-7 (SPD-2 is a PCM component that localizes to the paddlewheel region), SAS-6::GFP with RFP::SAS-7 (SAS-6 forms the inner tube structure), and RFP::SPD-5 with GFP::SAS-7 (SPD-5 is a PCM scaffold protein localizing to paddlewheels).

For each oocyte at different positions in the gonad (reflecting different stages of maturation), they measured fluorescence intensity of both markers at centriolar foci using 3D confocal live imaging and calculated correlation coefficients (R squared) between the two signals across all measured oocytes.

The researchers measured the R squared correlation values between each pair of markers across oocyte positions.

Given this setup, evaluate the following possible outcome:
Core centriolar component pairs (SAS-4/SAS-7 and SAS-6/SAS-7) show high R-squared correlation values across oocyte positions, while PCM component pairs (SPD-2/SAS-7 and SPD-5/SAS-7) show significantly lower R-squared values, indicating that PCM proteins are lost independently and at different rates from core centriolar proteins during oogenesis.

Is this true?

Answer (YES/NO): NO